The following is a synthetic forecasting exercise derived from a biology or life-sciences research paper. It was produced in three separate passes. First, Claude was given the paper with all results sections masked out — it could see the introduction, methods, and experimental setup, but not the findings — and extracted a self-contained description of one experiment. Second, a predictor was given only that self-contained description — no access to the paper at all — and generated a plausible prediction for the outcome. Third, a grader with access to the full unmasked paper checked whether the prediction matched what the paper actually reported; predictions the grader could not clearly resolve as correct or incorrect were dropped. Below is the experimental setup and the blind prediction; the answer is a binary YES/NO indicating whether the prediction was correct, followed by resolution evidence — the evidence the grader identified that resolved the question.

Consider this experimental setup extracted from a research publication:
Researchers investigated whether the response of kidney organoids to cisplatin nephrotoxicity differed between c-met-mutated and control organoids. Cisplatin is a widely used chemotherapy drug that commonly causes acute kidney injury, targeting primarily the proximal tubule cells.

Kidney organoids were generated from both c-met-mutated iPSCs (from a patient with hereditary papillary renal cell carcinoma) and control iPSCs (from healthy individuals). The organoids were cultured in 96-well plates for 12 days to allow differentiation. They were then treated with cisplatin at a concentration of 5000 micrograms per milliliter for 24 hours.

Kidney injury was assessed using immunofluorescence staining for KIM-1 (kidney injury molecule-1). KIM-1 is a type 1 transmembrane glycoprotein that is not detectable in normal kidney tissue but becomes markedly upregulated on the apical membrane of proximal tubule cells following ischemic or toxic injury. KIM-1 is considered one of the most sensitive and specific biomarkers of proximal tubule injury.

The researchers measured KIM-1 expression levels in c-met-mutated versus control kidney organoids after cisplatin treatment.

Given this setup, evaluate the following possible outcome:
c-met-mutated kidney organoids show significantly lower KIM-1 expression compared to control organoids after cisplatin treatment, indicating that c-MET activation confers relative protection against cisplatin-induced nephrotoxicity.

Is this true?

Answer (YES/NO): YES